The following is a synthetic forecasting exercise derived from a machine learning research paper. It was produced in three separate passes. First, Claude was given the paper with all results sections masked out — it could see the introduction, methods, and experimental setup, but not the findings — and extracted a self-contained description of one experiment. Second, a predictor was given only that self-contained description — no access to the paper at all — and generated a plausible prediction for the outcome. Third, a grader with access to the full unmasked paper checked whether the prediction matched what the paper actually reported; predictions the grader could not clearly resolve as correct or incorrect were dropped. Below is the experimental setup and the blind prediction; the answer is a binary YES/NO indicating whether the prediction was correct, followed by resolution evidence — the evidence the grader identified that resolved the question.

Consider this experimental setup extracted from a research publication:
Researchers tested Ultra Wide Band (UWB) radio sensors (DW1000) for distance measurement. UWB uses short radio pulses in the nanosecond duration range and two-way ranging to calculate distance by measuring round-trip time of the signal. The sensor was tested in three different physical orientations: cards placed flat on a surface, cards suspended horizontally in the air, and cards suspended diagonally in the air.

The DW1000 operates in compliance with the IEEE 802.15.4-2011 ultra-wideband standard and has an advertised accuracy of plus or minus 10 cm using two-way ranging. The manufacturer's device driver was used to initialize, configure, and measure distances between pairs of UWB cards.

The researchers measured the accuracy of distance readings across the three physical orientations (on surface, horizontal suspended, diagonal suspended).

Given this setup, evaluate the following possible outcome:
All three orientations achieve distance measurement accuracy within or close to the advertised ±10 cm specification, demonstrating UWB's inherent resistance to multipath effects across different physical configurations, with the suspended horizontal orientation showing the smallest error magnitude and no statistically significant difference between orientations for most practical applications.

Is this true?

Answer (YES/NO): NO